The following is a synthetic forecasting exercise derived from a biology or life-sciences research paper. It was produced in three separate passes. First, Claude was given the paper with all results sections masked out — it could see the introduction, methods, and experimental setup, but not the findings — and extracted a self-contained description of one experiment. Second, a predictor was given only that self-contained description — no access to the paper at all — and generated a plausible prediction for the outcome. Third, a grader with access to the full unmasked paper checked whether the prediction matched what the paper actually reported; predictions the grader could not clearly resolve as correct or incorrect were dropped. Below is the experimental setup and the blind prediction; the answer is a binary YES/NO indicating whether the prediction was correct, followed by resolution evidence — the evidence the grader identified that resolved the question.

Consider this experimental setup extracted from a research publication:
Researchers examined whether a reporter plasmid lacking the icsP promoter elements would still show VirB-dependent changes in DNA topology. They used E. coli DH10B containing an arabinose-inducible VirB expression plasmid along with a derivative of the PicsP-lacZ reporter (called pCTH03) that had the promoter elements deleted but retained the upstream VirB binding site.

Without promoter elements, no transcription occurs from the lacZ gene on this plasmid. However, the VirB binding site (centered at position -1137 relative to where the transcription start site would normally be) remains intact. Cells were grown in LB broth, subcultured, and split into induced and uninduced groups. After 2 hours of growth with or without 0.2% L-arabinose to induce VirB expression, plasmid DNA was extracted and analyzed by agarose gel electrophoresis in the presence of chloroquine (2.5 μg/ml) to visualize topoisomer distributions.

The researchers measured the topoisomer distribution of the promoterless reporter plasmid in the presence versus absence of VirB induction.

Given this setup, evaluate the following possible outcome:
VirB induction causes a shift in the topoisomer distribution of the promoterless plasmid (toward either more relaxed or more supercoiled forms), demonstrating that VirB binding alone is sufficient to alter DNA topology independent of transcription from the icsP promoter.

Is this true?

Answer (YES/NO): YES